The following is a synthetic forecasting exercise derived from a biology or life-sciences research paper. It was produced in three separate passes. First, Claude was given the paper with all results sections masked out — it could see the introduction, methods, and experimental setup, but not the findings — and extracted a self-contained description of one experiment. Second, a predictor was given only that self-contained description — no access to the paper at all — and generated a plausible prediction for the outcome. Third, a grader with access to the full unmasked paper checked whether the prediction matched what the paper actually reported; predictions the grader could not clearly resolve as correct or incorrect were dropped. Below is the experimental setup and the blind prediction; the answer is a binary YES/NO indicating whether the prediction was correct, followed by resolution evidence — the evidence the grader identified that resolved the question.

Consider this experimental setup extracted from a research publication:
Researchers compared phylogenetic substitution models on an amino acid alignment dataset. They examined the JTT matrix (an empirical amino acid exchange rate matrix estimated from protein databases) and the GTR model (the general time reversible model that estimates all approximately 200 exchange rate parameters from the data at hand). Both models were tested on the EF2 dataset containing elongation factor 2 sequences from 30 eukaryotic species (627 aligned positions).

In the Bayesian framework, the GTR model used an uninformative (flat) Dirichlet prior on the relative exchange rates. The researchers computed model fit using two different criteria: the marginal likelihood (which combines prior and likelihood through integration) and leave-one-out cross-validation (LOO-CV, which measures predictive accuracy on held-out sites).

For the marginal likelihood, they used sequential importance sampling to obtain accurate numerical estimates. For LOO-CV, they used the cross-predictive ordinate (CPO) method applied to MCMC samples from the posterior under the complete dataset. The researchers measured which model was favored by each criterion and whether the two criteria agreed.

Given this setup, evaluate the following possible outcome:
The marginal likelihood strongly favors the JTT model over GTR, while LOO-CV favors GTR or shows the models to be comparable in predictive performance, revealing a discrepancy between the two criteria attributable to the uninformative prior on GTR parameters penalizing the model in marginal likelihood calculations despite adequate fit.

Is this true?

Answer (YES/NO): YES